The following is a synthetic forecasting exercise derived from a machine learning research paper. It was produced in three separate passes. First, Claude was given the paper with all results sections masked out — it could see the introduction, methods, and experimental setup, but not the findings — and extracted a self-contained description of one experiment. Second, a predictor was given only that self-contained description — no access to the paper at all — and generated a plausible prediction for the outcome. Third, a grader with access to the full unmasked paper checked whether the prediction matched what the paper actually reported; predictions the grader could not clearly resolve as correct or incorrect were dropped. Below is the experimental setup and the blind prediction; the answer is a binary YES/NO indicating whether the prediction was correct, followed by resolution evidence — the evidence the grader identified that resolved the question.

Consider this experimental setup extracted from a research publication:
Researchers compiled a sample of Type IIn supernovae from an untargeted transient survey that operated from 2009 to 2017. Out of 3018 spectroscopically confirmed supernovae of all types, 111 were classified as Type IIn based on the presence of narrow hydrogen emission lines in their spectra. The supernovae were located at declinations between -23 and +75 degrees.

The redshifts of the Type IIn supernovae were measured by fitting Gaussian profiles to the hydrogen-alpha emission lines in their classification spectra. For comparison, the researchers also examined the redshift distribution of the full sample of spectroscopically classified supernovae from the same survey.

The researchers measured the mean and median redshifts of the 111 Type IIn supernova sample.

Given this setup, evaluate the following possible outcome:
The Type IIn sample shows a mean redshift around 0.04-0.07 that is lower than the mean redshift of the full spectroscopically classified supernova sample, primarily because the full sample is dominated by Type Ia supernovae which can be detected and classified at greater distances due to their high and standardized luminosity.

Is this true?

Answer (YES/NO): NO